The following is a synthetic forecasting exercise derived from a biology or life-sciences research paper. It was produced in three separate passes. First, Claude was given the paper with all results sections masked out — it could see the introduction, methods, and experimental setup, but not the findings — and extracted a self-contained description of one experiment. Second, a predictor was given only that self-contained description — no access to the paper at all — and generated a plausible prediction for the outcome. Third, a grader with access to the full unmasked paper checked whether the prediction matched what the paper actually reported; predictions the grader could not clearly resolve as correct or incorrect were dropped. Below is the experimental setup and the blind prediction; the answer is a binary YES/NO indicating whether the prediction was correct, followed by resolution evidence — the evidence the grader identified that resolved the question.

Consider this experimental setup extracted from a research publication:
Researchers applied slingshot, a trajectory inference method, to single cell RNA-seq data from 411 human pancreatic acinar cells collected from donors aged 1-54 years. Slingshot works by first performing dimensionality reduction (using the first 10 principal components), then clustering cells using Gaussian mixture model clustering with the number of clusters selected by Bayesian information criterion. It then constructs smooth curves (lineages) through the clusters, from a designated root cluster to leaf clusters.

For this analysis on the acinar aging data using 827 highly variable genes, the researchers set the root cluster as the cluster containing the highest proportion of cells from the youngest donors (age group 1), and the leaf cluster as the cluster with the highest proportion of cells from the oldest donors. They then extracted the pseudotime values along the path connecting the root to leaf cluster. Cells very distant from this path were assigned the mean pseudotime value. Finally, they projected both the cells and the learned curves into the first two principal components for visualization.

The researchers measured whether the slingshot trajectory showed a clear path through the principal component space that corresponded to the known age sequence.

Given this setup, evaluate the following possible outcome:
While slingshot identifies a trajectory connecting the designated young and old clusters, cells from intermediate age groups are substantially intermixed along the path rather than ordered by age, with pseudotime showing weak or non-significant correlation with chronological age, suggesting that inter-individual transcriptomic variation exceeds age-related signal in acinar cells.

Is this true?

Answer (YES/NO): YES